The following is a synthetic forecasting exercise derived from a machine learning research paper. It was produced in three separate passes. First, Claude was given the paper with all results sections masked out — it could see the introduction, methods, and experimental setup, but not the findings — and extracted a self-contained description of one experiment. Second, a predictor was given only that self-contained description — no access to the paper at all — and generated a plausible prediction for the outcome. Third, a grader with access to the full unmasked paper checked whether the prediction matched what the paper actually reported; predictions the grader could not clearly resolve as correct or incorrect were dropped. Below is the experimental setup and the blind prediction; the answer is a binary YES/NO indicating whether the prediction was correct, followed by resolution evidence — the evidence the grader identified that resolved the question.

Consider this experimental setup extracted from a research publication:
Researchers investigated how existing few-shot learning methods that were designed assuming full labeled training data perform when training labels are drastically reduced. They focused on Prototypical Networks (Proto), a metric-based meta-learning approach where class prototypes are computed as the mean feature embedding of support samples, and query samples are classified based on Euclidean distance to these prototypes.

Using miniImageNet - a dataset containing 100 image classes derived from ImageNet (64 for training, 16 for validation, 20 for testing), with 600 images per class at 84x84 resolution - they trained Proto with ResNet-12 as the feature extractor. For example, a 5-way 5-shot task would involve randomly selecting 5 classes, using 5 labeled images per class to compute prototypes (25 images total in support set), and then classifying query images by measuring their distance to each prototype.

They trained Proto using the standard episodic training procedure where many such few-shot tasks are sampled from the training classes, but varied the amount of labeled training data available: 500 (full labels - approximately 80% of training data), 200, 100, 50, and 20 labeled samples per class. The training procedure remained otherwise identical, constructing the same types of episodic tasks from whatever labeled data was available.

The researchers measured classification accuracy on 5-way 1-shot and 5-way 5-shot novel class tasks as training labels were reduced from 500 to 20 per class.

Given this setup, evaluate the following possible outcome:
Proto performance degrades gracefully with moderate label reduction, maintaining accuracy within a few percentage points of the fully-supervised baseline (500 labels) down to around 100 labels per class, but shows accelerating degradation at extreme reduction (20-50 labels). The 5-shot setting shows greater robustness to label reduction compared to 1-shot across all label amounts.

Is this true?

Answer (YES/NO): NO